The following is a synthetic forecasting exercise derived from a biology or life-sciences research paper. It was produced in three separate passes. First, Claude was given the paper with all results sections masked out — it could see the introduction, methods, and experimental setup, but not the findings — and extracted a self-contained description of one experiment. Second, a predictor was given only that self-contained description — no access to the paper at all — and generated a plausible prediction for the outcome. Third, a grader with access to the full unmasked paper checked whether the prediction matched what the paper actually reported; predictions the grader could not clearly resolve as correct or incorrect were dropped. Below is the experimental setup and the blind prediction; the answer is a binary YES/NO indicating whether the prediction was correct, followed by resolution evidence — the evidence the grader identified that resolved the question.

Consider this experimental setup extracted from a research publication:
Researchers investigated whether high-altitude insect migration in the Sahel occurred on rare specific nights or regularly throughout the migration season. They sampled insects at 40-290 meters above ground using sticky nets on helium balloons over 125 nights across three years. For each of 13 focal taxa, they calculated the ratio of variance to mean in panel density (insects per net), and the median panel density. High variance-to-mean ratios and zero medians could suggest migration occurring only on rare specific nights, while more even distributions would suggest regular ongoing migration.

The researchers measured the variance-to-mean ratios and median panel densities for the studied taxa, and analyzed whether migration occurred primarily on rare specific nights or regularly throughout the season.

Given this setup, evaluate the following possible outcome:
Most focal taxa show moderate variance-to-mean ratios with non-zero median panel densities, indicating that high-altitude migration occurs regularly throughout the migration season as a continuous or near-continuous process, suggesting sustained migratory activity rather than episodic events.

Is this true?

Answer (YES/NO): NO